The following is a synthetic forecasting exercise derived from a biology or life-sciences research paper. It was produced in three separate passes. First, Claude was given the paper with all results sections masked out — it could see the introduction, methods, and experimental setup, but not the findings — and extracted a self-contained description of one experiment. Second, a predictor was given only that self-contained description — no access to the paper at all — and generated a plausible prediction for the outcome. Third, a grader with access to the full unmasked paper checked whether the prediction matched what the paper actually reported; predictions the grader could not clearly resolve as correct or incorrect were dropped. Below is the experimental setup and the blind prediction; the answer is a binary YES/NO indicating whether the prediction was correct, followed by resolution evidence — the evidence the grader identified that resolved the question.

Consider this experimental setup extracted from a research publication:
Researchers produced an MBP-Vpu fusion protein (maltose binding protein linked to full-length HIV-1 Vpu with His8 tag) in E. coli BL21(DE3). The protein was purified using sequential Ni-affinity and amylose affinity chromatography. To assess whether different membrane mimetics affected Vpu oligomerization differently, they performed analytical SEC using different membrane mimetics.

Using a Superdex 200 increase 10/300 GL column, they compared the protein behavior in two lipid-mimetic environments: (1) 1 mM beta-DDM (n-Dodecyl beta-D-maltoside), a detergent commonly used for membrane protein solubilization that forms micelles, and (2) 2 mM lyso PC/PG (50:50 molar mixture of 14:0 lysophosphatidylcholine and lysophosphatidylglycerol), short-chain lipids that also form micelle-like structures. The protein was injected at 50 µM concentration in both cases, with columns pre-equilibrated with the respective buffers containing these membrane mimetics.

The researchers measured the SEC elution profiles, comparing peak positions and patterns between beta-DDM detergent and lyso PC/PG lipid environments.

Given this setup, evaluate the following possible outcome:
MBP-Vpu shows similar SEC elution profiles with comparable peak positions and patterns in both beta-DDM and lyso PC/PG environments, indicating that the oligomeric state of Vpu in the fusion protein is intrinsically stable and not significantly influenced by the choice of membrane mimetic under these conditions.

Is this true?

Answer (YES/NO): NO